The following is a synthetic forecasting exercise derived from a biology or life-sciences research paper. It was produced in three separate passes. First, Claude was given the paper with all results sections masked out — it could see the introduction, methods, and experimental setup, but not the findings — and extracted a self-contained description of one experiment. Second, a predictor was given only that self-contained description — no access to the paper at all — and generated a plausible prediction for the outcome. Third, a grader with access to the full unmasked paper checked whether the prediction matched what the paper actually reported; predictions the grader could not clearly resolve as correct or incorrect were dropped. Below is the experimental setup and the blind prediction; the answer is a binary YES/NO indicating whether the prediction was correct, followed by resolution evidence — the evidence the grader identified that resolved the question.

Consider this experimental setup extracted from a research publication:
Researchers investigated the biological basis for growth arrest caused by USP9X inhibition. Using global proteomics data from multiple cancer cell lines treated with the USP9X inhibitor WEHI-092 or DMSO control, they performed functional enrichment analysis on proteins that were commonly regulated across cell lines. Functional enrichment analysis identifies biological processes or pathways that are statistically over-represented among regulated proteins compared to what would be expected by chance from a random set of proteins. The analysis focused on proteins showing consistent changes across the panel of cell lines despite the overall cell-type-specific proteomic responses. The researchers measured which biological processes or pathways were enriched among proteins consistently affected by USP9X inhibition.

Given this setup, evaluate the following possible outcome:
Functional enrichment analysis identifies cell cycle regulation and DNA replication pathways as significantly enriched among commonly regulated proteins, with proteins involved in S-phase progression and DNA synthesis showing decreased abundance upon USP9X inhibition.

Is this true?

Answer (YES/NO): NO